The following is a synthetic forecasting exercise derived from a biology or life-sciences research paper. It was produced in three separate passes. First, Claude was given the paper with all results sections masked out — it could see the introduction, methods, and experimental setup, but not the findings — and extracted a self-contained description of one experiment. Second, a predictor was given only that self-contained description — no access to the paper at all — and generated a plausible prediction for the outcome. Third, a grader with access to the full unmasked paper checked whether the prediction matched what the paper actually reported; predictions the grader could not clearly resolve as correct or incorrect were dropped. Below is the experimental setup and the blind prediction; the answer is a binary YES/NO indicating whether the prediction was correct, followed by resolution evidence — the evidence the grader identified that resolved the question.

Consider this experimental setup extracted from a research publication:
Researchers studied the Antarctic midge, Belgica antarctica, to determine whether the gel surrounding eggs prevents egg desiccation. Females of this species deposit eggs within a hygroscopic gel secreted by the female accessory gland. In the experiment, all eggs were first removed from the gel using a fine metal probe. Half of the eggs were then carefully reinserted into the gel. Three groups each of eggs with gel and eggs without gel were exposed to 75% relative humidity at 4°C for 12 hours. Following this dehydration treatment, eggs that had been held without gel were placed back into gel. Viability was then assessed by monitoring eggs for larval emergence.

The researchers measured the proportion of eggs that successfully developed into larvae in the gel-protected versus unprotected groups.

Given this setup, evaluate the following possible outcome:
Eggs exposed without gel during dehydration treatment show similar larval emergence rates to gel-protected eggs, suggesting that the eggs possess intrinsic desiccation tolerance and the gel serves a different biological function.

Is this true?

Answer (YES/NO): NO